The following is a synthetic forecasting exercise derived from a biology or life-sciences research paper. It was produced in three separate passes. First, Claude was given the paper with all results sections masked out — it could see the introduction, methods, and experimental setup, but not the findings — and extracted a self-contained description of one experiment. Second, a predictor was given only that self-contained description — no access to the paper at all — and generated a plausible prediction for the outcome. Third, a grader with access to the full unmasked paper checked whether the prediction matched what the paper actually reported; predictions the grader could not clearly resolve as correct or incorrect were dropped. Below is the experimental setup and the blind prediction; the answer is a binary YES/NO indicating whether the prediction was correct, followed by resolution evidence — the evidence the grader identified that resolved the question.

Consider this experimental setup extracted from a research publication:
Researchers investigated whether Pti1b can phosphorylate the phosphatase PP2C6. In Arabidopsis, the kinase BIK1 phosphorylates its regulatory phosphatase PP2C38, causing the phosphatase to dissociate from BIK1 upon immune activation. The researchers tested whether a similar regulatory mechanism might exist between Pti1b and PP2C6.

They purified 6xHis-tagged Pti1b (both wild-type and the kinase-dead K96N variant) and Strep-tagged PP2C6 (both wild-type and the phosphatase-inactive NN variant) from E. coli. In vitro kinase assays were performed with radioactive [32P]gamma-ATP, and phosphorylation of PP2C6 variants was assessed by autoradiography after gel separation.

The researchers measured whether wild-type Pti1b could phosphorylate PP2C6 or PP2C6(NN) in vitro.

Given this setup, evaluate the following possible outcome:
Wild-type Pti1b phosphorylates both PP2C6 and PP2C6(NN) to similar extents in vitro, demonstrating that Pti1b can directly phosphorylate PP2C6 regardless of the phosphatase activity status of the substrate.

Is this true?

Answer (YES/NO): NO